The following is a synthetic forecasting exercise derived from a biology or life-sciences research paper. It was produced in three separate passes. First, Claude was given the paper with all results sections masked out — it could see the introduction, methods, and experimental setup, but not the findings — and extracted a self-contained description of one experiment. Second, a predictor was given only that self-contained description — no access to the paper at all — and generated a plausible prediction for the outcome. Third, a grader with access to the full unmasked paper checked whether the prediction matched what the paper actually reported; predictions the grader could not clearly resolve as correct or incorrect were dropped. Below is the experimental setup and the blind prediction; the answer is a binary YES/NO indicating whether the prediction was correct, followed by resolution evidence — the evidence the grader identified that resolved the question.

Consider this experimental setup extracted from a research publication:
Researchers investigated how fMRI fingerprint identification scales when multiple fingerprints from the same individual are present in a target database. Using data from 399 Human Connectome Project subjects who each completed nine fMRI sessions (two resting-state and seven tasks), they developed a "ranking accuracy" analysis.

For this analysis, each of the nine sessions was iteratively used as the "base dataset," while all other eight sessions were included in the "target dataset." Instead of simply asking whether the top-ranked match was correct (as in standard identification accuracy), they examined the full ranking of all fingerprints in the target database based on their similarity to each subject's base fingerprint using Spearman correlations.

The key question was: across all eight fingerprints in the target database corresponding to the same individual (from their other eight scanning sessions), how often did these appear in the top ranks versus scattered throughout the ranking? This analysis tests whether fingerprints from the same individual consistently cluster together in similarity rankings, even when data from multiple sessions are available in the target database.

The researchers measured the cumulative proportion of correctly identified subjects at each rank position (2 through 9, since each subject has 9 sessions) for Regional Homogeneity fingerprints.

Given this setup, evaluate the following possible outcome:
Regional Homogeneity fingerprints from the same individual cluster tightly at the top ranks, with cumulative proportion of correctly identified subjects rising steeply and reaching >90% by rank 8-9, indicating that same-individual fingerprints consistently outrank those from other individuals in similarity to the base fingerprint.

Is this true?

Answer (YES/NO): YES